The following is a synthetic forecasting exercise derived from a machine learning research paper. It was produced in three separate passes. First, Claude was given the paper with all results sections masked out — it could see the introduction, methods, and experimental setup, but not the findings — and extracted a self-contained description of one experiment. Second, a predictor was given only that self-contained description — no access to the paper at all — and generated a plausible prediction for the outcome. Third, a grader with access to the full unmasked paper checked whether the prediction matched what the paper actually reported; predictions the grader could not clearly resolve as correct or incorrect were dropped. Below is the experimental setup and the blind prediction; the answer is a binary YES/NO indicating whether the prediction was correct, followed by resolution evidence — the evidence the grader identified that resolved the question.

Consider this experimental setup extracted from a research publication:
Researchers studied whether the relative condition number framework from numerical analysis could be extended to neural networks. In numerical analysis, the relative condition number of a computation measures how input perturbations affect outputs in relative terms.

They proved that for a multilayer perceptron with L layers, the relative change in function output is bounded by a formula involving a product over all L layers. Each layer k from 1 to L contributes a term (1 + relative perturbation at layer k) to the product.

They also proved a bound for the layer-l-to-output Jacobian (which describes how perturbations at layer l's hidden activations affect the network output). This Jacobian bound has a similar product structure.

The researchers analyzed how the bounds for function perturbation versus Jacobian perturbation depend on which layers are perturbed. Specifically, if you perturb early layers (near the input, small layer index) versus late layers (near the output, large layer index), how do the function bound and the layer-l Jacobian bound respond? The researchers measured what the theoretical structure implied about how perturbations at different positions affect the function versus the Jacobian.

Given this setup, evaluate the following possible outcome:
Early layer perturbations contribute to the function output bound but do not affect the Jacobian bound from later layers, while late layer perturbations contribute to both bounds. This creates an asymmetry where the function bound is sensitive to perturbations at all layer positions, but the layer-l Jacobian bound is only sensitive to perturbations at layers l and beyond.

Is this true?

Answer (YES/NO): NO